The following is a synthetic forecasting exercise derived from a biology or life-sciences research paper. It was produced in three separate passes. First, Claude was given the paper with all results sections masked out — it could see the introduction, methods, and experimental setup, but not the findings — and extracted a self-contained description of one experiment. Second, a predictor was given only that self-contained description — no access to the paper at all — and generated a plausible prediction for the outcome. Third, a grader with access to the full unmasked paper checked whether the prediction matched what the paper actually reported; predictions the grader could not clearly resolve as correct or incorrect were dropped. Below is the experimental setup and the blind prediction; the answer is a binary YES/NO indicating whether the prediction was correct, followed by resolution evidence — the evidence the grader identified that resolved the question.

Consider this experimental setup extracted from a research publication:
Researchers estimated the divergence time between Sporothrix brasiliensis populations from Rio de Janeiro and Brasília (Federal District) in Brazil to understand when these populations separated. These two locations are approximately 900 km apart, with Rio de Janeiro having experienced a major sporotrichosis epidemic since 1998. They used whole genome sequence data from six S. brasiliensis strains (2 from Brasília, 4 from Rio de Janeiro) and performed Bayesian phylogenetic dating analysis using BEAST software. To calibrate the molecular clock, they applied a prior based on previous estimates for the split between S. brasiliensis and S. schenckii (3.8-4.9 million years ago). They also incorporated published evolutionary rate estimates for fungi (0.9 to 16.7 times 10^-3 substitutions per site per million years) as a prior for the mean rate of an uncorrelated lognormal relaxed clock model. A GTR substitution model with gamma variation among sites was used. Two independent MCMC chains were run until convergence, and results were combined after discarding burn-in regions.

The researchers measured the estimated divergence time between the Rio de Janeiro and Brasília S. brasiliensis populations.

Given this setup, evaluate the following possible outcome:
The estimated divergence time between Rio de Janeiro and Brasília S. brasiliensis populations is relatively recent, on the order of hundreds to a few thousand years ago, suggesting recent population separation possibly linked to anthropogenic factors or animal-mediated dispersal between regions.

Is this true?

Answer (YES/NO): NO